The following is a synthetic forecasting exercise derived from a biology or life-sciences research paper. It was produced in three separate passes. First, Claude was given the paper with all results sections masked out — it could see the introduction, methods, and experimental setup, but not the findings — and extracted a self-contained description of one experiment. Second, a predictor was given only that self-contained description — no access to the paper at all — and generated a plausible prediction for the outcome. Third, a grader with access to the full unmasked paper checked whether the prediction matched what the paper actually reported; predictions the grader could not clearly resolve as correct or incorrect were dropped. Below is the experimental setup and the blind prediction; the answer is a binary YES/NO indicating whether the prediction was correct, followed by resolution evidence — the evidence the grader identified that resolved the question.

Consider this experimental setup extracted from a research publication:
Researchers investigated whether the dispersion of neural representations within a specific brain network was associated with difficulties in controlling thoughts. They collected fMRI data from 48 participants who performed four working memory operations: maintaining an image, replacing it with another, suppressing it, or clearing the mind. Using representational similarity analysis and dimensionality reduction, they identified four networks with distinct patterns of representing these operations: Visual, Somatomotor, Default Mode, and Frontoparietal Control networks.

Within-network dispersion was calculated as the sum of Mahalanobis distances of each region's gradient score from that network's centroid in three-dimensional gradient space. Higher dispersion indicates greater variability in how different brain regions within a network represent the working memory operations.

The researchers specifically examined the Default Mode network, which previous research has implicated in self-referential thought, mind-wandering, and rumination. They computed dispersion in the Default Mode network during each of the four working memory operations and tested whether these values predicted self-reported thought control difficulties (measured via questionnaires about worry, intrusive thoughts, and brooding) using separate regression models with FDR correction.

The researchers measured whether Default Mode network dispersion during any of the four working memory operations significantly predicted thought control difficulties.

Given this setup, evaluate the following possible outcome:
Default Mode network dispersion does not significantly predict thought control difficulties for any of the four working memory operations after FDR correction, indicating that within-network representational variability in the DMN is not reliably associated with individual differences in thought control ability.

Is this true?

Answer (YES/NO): NO